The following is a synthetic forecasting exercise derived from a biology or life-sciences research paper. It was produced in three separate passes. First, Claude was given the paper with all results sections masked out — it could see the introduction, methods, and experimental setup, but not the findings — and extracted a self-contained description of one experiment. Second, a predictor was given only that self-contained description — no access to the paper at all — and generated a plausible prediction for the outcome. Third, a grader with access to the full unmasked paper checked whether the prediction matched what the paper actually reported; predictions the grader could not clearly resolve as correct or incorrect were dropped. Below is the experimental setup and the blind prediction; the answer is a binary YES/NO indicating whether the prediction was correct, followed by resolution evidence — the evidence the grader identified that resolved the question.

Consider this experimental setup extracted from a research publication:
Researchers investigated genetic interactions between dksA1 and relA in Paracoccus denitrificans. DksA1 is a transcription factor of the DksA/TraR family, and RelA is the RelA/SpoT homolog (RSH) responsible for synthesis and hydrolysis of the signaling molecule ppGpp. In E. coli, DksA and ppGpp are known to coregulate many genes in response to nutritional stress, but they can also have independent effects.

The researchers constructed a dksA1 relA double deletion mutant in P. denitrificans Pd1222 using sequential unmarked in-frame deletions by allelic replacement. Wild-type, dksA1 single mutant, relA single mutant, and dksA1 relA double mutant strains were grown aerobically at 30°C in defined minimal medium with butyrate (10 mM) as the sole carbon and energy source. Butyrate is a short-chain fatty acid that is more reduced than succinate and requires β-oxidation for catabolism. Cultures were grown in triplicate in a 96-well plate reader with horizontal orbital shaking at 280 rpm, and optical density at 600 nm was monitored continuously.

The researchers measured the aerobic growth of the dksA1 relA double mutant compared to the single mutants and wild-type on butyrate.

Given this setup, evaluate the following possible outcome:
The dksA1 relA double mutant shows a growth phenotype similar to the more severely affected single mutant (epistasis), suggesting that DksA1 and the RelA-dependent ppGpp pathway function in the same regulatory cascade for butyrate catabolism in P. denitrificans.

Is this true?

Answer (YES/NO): NO